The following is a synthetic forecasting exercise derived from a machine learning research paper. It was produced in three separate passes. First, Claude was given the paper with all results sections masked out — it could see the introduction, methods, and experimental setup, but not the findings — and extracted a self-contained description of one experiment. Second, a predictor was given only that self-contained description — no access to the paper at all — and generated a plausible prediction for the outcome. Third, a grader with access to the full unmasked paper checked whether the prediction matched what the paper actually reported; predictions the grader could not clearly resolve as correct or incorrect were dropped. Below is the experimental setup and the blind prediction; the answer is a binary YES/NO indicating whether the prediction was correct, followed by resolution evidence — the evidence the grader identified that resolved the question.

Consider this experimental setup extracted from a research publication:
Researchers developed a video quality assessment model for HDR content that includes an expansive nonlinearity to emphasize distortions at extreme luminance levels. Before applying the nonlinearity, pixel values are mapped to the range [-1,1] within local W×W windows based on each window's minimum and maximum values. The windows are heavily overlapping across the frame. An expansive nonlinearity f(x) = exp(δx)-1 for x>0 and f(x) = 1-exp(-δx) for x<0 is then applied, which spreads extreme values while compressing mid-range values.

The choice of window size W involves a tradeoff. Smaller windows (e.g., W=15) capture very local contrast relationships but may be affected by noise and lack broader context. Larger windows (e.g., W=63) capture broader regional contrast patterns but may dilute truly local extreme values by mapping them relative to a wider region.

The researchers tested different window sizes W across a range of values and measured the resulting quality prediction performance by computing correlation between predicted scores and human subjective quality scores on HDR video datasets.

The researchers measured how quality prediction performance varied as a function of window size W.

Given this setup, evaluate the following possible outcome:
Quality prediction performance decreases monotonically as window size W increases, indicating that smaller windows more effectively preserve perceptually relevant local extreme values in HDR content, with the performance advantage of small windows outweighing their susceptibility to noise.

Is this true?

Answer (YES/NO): NO